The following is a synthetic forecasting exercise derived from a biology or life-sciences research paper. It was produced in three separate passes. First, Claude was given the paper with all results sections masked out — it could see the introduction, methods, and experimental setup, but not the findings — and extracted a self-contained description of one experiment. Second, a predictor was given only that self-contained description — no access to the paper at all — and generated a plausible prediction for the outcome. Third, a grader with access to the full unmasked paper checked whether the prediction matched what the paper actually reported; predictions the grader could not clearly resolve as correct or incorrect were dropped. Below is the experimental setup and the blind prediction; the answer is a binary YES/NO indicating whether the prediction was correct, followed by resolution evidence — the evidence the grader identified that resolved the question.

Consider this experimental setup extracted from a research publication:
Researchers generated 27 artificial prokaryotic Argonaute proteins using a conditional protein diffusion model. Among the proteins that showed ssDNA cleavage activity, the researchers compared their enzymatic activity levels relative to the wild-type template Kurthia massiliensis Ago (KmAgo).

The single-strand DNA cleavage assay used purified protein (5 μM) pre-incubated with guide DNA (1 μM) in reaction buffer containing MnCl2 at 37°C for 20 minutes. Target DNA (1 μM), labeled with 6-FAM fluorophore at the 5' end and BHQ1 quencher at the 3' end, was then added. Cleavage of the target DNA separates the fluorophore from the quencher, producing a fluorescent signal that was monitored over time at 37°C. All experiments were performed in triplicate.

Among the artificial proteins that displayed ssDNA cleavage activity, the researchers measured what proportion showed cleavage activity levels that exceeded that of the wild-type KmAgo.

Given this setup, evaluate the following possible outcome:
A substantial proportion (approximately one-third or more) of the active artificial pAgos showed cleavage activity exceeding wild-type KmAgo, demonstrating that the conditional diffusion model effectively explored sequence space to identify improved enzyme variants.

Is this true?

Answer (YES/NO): YES